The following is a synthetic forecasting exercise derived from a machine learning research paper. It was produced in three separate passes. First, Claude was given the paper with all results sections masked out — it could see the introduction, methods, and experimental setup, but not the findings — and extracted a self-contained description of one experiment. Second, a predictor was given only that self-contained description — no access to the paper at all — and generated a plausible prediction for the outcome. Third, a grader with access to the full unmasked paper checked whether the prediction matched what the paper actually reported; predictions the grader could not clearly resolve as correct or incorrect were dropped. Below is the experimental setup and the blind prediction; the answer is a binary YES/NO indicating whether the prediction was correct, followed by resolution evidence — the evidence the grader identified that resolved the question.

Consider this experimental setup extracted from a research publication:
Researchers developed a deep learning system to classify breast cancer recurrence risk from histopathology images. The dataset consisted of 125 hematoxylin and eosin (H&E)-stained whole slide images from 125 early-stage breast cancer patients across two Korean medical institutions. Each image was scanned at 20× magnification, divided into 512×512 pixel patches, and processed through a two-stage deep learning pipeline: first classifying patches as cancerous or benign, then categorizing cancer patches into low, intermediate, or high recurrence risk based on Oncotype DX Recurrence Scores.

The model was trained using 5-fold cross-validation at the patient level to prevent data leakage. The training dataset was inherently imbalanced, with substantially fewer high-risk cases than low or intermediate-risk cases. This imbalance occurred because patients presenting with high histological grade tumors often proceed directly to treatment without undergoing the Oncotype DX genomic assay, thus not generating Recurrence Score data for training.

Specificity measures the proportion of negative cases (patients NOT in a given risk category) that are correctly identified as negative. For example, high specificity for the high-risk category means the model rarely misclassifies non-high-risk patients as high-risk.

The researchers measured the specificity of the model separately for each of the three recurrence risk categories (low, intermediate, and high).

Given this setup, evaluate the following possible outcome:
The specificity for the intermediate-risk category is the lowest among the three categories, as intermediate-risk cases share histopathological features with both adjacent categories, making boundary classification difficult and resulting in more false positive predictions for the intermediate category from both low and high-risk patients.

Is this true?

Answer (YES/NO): YES